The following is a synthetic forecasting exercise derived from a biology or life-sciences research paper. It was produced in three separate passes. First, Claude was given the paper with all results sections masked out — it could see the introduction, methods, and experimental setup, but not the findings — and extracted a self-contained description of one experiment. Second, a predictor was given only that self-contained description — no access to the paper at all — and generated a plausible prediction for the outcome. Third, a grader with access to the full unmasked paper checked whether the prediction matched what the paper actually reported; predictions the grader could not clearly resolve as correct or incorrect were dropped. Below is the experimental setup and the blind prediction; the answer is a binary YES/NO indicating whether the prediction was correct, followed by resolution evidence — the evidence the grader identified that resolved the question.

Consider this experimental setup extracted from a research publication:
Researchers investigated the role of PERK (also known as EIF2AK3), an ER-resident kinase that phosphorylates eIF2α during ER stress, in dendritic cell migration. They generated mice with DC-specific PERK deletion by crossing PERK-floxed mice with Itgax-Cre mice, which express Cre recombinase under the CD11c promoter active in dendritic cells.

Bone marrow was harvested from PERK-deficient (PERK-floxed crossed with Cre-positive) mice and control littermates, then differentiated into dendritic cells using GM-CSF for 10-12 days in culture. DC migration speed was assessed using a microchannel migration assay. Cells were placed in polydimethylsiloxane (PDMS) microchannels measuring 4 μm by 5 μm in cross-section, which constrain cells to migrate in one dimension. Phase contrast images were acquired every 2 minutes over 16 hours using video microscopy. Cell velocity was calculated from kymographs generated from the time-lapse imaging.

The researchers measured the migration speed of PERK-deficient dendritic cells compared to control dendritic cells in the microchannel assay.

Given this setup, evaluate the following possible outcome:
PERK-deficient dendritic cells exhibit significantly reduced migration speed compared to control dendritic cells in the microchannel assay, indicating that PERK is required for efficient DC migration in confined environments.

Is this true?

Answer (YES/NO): YES